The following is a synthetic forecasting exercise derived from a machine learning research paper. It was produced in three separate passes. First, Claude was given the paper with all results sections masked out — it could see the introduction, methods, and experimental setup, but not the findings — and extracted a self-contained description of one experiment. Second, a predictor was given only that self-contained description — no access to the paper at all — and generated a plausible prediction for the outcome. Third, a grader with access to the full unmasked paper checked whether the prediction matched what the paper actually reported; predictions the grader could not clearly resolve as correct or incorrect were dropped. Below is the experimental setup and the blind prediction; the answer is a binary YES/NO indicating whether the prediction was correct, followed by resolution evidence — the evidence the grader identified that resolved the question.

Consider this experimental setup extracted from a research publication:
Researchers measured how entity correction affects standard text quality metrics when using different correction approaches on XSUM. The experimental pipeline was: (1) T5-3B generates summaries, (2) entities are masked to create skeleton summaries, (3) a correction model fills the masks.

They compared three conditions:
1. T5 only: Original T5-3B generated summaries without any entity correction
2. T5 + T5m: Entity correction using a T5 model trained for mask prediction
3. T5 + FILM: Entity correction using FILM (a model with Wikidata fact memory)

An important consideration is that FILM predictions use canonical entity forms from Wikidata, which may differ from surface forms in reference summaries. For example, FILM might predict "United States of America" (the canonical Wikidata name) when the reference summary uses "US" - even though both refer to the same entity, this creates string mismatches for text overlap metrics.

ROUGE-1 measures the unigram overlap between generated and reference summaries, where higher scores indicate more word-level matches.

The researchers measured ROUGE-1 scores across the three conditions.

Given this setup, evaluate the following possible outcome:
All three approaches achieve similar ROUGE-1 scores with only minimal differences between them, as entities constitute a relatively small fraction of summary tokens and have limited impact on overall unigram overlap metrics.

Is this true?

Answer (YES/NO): YES